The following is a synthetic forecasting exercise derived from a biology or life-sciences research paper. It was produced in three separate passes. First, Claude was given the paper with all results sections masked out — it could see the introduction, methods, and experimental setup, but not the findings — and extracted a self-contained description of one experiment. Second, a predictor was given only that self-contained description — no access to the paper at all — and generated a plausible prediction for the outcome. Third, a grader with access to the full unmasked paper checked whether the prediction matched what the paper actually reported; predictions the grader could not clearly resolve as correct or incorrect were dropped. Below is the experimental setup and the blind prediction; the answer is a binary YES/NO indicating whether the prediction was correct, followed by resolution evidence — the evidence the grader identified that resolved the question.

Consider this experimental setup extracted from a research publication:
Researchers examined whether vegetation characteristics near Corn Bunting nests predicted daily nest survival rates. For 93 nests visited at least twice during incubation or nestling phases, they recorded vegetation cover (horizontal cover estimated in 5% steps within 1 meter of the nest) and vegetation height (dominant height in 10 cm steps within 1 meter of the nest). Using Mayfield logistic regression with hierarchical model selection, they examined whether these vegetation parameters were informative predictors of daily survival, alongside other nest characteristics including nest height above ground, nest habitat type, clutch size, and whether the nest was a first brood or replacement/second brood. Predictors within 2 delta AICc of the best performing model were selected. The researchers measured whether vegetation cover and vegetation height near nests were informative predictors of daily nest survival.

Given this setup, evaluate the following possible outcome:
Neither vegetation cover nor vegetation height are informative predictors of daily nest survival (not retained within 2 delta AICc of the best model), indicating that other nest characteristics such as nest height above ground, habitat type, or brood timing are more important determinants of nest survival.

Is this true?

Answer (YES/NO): YES